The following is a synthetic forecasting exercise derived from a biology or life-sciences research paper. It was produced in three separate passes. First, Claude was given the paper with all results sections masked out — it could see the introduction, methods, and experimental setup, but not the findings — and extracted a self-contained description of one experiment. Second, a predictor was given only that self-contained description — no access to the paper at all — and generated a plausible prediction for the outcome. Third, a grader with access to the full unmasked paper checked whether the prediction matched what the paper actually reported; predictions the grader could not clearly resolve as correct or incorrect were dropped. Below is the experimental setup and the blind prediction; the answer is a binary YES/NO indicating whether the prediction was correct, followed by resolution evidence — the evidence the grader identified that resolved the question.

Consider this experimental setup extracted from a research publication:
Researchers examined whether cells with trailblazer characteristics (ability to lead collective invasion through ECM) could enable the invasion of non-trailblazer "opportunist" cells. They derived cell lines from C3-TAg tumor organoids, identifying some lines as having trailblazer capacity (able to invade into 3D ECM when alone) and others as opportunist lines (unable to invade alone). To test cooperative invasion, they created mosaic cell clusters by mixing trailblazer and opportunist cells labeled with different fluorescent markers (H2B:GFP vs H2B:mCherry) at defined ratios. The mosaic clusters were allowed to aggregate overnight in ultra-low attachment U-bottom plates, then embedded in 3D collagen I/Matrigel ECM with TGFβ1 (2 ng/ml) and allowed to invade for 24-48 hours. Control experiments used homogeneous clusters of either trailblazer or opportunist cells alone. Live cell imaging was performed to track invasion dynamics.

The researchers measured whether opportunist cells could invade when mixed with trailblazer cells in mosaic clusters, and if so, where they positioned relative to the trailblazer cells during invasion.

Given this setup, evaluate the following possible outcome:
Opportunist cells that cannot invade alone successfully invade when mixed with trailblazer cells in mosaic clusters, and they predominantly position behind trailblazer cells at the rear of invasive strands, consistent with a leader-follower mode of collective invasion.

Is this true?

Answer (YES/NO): YES